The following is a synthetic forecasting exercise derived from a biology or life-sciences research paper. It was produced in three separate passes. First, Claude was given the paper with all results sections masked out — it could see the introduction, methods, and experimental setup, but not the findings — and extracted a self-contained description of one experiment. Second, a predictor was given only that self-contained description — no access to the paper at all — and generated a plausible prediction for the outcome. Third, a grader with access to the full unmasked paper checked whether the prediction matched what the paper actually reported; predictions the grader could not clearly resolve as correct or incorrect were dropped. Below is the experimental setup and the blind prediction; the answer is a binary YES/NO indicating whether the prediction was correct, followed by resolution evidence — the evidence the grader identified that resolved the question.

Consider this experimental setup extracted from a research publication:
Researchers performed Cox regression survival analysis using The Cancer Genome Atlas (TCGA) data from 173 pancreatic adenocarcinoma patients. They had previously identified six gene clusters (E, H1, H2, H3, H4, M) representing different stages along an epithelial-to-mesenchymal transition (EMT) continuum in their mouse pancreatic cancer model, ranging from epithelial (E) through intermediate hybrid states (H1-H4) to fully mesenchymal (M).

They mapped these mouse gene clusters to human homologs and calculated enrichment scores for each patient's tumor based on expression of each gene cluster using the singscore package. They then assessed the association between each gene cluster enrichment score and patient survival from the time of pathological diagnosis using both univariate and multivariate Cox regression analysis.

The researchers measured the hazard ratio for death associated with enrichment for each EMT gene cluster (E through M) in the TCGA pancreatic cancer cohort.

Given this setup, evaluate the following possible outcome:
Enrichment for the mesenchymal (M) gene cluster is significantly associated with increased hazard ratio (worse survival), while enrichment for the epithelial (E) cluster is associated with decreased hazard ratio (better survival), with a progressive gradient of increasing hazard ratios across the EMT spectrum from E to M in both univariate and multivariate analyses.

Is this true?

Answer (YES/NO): NO